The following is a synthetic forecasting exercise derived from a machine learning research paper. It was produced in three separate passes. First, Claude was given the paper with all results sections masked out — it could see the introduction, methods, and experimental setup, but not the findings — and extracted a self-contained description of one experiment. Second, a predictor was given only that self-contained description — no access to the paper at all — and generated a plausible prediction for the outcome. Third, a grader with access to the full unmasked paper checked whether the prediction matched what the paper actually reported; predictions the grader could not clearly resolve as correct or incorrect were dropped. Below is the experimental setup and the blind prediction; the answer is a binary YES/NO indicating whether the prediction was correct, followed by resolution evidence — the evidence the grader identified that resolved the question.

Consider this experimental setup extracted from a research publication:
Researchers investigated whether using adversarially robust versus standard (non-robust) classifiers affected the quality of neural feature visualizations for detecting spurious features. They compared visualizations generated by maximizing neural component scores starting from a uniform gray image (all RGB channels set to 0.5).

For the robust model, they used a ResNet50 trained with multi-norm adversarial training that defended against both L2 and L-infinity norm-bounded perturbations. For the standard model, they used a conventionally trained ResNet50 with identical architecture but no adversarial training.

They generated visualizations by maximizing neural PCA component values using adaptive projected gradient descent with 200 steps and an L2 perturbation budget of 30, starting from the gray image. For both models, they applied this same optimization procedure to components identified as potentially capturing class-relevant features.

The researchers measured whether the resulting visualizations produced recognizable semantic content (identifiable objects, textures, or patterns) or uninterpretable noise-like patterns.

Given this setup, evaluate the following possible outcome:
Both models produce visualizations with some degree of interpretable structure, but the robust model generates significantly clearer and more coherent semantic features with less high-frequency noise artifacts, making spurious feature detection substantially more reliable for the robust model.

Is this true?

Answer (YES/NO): NO